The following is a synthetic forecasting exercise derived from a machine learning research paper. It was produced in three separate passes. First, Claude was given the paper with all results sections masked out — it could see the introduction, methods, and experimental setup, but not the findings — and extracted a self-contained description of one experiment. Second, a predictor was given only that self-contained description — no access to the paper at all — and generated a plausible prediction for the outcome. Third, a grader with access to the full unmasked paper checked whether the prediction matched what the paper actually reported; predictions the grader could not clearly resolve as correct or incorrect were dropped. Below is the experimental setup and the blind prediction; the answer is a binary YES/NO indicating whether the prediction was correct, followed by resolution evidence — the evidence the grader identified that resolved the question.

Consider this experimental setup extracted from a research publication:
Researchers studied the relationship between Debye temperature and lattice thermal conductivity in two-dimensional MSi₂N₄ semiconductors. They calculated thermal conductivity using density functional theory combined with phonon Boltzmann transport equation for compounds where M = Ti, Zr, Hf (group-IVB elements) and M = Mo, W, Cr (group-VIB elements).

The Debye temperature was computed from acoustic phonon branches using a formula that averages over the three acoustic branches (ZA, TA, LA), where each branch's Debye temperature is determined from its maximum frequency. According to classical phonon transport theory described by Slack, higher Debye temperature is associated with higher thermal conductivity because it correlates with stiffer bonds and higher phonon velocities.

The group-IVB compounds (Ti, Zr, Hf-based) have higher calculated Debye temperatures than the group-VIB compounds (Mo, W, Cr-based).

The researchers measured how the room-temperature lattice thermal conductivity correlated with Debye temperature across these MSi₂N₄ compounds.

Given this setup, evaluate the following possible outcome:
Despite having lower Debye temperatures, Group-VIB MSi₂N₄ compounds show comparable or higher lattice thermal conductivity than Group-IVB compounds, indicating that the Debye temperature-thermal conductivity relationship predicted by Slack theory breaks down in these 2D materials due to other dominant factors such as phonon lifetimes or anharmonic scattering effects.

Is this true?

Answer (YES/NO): YES